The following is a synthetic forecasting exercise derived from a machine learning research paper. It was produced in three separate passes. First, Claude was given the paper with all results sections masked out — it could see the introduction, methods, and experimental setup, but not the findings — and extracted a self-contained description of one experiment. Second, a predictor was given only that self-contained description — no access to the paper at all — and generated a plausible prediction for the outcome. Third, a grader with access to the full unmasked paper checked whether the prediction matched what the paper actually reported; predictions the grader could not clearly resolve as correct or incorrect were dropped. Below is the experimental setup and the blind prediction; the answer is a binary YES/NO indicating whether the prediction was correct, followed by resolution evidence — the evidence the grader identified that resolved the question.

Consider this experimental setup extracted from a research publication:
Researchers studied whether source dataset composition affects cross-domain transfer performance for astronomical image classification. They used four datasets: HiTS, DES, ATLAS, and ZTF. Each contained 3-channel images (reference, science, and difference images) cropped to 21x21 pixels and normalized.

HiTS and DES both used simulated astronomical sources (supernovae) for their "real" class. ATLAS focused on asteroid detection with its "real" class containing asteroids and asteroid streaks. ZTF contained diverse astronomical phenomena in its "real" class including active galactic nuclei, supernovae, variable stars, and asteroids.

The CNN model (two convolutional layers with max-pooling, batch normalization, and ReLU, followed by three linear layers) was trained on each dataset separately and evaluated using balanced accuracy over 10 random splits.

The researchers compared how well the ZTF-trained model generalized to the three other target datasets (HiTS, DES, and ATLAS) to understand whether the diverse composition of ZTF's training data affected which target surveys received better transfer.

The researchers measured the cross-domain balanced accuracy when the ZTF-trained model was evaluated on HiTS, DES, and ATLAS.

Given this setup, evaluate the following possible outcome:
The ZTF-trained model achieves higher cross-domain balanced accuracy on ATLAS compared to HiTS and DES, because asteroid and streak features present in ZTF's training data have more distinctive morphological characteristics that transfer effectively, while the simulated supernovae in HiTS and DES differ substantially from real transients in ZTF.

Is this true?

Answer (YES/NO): NO